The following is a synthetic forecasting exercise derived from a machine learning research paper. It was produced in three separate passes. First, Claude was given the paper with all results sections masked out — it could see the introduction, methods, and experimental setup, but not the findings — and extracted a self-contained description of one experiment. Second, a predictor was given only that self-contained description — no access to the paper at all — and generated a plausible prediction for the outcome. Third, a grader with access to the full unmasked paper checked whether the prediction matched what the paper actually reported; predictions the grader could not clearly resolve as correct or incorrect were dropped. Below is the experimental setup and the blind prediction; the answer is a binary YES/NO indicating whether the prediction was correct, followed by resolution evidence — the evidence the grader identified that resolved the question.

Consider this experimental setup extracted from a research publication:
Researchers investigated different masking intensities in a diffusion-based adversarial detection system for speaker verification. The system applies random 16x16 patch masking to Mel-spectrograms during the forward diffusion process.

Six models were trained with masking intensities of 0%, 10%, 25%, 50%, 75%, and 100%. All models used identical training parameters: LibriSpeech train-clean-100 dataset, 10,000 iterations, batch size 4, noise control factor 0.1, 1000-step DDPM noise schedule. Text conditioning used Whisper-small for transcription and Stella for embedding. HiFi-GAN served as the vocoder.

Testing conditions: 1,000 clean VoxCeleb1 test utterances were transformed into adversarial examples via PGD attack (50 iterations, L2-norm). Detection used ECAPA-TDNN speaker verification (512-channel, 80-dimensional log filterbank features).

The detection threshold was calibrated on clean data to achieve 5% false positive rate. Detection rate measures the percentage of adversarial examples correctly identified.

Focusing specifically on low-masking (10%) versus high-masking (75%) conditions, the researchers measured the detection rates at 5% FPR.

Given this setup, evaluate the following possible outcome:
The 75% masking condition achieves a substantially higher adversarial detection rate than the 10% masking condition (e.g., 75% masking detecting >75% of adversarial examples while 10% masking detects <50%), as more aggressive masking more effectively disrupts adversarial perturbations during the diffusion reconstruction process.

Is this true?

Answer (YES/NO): NO